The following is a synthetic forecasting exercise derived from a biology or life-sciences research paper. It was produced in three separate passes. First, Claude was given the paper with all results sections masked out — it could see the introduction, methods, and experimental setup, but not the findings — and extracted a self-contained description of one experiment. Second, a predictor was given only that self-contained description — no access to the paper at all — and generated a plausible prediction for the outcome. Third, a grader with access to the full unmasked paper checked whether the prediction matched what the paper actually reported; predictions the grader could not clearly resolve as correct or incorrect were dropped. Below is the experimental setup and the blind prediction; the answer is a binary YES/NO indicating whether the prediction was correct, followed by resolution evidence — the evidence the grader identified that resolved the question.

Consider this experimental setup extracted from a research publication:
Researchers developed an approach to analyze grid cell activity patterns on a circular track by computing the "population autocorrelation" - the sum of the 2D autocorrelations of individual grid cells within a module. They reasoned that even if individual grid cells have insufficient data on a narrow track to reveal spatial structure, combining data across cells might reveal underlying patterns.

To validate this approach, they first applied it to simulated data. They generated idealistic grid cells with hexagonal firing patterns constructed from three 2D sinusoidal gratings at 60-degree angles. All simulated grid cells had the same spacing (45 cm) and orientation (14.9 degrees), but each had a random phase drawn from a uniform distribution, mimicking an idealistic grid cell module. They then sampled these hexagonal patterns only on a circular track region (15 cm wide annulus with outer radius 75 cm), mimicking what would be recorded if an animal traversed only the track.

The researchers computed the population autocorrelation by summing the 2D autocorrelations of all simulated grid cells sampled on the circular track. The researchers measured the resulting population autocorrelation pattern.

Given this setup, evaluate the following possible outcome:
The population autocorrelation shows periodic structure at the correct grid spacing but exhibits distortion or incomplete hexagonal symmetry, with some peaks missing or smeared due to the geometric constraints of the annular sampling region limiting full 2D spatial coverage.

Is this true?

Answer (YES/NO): NO